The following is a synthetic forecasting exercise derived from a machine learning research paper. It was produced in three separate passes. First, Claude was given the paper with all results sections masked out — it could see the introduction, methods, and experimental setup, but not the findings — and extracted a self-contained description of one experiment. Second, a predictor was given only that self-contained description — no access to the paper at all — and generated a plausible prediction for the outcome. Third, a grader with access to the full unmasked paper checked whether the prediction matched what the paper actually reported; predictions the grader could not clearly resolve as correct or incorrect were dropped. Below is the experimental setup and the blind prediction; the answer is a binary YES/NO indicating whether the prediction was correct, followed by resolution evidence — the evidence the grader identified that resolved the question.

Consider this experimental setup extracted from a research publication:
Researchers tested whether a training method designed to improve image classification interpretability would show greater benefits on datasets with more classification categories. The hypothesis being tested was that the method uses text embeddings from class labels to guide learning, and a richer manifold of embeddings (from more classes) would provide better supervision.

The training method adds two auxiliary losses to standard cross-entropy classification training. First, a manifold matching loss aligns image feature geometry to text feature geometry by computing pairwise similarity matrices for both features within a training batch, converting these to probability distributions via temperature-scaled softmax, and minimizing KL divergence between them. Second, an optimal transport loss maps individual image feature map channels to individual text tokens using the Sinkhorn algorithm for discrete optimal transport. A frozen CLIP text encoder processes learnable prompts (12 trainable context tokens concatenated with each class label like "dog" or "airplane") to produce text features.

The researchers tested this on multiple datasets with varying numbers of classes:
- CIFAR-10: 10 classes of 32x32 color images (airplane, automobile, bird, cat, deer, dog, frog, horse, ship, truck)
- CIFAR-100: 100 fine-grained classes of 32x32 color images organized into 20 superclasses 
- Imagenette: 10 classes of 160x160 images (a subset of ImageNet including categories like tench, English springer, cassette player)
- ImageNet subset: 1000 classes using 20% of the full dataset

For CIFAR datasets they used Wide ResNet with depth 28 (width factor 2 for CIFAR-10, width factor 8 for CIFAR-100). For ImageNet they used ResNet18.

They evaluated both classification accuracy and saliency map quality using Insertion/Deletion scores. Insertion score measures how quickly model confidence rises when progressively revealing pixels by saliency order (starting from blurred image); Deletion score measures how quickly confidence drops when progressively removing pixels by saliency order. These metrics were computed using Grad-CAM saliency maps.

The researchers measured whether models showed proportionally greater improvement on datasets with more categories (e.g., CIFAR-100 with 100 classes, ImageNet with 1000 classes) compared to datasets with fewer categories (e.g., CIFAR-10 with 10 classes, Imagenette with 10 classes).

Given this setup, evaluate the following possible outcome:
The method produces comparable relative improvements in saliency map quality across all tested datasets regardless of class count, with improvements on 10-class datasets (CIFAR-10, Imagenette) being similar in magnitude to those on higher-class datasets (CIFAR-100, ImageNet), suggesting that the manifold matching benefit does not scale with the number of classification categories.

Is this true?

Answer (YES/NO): NO